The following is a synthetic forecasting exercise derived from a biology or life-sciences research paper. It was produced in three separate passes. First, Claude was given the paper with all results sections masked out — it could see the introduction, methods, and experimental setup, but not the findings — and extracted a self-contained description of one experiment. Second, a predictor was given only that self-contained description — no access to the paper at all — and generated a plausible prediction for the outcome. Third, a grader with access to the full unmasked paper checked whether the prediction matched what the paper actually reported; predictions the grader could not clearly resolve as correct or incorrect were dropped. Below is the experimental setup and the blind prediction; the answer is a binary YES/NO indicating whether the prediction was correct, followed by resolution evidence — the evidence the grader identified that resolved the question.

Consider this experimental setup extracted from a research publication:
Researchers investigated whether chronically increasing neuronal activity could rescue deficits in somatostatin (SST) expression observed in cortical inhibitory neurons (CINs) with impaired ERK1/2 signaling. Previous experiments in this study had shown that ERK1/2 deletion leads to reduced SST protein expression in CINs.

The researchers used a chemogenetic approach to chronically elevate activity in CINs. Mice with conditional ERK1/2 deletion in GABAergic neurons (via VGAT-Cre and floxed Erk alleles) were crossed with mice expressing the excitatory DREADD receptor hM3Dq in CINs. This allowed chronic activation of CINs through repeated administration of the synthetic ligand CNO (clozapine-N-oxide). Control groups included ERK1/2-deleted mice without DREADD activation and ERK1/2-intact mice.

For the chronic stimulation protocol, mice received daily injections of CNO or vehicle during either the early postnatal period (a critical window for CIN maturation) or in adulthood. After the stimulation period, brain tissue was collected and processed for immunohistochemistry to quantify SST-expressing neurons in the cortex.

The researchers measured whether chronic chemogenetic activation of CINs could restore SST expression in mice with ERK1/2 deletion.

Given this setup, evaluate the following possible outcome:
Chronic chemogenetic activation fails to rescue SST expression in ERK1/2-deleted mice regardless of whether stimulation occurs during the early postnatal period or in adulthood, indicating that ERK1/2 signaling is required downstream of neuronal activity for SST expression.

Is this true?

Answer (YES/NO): NO